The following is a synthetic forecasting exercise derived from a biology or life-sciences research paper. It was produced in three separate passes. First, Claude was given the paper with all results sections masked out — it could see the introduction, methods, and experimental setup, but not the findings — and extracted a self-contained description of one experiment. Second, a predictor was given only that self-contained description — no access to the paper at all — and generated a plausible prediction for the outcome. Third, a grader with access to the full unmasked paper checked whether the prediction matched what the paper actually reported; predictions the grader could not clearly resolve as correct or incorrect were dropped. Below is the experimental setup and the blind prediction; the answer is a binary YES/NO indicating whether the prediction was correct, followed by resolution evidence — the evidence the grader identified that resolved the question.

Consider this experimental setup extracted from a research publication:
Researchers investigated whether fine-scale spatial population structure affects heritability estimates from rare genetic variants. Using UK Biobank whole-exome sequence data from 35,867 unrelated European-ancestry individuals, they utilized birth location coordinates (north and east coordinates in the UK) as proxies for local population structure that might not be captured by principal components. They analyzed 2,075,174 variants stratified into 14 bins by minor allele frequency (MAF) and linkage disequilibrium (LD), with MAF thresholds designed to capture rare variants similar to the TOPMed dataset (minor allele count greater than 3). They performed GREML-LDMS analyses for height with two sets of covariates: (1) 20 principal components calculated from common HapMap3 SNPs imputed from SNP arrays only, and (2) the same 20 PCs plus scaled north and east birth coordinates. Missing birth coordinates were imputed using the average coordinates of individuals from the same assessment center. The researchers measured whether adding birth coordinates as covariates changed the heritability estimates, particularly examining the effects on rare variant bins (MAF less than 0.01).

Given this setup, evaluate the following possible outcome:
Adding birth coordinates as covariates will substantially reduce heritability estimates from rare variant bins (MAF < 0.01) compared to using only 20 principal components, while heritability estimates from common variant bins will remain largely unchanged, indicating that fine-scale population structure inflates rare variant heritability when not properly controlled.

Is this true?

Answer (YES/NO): NO